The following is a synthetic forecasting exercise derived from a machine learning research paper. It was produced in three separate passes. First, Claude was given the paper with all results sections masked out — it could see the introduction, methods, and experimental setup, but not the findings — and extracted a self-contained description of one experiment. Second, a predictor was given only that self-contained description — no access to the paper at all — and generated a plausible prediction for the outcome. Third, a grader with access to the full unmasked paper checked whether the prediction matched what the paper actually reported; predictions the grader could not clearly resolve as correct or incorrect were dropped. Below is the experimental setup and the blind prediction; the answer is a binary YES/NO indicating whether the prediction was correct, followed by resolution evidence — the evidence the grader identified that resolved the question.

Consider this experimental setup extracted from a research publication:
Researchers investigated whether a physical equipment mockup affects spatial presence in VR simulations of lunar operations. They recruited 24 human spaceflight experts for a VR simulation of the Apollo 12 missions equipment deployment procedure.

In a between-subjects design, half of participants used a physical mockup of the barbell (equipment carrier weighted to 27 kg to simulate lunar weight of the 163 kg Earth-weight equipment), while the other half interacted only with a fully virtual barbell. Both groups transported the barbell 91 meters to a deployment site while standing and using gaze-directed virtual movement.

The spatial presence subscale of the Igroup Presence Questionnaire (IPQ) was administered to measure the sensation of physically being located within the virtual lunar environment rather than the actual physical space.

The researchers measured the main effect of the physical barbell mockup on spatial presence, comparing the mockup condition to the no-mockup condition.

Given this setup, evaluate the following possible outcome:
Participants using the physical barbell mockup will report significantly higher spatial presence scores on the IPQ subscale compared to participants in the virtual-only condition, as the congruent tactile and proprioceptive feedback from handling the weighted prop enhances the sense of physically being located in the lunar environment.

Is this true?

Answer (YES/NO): NO